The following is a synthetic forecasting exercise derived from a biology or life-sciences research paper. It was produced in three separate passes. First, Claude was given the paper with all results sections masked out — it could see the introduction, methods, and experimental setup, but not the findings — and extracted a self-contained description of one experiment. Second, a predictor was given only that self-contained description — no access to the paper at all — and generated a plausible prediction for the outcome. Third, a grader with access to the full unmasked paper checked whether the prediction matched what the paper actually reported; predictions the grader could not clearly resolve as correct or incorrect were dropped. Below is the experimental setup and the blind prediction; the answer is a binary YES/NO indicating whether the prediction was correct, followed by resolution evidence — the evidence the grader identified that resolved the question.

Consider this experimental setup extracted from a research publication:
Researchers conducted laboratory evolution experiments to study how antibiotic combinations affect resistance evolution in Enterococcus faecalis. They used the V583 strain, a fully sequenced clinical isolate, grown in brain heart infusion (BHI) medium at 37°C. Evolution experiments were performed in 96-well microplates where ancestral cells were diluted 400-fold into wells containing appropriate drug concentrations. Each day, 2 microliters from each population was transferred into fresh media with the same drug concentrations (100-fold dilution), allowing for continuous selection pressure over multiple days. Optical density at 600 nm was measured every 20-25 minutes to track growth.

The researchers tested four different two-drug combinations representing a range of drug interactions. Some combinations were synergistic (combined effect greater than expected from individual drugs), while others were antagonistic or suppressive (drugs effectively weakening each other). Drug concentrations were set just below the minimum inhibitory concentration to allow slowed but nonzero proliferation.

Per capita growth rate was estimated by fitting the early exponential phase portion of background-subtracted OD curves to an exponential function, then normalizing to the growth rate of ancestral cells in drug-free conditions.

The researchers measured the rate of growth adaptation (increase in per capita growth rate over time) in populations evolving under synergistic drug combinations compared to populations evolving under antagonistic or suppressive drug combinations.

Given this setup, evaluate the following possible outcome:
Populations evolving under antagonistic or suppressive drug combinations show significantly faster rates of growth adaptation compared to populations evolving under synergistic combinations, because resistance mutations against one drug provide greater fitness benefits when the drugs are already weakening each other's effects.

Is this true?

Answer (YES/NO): NO